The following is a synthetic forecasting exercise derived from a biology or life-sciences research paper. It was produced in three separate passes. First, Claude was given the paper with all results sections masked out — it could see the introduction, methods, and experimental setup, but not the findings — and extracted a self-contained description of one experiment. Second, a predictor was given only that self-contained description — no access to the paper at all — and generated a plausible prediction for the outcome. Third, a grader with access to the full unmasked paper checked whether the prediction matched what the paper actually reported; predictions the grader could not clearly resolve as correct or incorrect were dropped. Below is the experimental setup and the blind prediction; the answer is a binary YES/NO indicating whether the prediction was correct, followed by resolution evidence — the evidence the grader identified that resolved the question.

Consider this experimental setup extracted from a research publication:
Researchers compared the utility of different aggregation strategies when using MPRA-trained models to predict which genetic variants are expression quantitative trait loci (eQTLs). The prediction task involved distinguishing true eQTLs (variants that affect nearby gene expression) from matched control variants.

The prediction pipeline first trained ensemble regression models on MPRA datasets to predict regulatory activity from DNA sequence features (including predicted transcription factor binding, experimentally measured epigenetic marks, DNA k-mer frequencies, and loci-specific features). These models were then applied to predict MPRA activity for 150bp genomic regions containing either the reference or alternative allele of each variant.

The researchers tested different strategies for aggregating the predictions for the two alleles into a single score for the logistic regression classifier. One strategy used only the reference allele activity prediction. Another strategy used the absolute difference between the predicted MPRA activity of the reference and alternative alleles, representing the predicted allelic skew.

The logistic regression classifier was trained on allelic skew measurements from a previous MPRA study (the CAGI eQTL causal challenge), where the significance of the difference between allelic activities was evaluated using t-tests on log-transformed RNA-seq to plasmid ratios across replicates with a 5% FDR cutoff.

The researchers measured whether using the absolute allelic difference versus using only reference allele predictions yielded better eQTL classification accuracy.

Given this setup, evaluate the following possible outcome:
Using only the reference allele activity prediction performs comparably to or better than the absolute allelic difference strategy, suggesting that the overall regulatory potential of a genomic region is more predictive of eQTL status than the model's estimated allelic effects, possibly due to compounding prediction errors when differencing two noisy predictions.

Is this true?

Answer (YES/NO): NO